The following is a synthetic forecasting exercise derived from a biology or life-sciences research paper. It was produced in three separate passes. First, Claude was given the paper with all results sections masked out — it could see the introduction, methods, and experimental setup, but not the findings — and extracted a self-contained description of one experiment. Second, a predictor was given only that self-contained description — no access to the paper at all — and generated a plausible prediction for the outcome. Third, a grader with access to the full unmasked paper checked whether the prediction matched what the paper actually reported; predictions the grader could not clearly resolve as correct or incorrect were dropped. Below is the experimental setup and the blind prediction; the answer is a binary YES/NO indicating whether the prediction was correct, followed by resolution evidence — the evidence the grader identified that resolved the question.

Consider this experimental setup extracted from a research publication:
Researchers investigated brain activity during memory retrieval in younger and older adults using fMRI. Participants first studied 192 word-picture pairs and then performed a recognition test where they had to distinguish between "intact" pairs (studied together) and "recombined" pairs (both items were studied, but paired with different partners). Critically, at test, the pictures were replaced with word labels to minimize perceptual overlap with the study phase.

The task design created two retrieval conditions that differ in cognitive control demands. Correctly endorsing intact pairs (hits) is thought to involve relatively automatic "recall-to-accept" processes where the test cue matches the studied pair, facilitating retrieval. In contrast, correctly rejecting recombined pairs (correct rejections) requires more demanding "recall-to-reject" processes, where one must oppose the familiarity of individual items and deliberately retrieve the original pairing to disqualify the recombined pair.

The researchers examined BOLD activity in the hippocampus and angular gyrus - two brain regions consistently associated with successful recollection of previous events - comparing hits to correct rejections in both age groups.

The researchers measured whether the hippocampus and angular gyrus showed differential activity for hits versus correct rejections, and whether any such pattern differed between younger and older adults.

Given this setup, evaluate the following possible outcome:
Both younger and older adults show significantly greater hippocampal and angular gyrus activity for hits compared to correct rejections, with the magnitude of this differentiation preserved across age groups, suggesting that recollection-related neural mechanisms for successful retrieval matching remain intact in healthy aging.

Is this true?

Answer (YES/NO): YES